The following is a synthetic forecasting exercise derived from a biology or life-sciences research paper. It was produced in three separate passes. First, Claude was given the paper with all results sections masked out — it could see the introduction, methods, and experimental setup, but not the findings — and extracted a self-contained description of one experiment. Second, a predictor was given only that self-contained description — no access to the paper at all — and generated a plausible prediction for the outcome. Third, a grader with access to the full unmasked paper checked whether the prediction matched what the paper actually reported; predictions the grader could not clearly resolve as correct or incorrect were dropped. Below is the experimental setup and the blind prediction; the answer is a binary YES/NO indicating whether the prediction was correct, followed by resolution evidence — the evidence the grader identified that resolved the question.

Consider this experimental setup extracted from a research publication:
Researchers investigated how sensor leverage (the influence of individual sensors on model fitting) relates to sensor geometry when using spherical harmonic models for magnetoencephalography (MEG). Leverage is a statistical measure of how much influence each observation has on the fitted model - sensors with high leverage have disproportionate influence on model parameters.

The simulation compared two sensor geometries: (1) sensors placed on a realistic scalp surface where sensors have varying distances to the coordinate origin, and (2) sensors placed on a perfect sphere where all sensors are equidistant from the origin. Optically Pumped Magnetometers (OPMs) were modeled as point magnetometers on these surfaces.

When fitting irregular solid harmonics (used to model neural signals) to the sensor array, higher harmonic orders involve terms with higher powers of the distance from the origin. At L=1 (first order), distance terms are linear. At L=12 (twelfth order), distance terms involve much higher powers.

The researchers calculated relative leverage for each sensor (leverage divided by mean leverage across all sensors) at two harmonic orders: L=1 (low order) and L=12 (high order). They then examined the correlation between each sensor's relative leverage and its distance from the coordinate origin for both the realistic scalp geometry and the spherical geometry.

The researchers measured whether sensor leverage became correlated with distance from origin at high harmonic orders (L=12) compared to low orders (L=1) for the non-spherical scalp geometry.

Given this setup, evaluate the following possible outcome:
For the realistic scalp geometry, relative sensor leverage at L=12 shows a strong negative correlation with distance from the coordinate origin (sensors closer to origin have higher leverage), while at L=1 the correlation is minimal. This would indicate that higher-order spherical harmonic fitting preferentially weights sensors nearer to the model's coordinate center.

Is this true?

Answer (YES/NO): YES